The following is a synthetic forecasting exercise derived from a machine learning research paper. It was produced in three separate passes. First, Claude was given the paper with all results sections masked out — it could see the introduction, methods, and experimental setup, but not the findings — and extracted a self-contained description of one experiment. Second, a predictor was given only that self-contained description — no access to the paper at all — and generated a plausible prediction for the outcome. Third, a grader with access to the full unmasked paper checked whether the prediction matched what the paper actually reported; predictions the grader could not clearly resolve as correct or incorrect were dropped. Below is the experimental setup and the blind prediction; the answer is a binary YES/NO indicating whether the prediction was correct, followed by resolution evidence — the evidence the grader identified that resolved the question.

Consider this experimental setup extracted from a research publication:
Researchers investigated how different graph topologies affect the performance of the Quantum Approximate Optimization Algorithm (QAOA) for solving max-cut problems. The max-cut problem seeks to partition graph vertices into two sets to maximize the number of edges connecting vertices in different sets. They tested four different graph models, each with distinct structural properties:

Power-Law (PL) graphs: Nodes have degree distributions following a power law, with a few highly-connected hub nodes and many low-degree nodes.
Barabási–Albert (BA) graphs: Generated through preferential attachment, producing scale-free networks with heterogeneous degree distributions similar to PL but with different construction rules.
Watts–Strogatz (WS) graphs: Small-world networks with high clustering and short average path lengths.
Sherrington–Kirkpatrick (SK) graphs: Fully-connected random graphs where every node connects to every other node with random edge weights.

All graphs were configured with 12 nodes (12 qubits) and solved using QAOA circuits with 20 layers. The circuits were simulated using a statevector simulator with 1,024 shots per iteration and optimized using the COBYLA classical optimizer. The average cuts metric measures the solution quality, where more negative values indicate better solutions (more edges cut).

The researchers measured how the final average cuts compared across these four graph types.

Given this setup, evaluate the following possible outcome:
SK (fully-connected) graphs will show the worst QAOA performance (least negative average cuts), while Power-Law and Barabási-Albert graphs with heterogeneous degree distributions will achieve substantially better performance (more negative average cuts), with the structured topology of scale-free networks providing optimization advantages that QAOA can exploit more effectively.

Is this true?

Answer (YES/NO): YES